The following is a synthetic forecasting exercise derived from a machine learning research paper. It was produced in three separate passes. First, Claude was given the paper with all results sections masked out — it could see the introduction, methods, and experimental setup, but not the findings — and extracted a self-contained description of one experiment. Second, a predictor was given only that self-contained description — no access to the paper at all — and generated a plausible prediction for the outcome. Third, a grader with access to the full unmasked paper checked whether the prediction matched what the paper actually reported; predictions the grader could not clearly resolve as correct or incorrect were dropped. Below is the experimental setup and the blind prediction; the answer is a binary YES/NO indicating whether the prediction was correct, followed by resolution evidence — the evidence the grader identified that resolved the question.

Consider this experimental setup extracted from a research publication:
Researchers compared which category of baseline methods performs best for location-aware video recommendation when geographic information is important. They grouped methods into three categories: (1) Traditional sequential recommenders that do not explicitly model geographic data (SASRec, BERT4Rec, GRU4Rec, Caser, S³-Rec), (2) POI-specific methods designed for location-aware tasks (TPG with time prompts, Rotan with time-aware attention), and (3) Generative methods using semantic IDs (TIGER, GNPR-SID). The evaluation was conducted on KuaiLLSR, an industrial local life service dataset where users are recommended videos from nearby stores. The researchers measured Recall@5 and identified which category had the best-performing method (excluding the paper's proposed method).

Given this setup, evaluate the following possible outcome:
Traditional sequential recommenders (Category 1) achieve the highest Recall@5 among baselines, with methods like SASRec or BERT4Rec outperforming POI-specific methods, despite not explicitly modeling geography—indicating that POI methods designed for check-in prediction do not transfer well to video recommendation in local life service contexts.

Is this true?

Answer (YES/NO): NO